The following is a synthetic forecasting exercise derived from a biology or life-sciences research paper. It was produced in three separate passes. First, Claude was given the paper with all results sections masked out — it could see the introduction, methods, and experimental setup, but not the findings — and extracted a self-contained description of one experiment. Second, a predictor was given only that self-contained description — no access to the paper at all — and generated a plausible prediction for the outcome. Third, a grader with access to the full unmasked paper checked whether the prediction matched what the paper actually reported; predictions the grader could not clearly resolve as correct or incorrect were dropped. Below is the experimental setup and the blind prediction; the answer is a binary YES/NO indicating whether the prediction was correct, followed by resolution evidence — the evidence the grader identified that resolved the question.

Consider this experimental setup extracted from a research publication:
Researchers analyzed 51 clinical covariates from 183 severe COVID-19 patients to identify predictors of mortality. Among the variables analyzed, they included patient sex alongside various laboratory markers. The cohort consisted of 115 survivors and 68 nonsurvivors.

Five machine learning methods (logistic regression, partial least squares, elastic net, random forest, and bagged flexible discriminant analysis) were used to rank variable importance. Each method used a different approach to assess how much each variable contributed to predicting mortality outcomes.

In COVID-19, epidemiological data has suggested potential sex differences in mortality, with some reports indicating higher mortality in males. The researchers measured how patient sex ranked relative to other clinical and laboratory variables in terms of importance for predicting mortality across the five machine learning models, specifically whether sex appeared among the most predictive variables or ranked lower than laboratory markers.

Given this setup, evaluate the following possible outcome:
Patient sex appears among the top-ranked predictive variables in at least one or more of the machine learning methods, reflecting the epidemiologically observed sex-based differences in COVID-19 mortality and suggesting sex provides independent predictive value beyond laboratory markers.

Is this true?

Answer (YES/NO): NO